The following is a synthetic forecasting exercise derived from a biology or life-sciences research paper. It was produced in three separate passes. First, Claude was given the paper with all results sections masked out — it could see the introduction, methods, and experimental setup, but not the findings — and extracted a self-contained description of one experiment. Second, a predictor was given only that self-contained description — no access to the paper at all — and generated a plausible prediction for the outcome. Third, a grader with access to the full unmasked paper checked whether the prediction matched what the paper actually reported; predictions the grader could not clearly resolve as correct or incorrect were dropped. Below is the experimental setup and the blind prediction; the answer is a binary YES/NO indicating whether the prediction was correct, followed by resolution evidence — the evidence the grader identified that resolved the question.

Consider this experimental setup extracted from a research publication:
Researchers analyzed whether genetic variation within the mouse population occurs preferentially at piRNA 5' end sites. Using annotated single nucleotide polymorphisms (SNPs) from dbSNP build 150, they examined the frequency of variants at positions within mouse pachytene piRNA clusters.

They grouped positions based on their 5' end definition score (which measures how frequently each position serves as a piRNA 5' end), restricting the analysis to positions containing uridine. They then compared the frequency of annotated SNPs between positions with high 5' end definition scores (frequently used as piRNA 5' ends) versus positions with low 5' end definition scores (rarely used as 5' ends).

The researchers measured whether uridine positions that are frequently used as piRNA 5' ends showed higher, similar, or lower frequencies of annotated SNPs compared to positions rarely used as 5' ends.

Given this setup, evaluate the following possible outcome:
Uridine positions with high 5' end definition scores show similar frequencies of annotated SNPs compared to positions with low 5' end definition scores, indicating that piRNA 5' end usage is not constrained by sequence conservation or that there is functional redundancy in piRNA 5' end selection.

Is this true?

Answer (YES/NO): NO